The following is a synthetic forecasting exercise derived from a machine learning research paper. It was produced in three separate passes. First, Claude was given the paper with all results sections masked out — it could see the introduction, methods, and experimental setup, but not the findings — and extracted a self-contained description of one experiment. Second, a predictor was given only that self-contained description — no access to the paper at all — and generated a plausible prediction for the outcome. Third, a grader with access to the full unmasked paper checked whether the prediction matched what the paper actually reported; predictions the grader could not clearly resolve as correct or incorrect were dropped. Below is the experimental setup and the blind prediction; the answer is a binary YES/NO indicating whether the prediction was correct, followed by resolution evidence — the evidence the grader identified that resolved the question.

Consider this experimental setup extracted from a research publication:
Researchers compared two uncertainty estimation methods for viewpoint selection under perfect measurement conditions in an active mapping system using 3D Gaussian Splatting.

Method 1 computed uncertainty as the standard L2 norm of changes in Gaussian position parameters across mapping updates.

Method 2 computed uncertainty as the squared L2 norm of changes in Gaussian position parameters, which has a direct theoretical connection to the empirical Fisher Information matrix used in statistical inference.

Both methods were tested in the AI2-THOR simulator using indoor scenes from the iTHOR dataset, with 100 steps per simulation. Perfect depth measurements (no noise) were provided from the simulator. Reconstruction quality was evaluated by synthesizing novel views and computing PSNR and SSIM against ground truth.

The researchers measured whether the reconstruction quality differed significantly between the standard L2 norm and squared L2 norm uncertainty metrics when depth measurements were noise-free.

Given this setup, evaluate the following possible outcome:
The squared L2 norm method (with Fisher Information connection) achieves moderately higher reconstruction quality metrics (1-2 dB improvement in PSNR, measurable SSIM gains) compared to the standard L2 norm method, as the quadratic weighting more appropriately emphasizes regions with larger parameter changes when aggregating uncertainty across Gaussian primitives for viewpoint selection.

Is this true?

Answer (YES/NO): NO